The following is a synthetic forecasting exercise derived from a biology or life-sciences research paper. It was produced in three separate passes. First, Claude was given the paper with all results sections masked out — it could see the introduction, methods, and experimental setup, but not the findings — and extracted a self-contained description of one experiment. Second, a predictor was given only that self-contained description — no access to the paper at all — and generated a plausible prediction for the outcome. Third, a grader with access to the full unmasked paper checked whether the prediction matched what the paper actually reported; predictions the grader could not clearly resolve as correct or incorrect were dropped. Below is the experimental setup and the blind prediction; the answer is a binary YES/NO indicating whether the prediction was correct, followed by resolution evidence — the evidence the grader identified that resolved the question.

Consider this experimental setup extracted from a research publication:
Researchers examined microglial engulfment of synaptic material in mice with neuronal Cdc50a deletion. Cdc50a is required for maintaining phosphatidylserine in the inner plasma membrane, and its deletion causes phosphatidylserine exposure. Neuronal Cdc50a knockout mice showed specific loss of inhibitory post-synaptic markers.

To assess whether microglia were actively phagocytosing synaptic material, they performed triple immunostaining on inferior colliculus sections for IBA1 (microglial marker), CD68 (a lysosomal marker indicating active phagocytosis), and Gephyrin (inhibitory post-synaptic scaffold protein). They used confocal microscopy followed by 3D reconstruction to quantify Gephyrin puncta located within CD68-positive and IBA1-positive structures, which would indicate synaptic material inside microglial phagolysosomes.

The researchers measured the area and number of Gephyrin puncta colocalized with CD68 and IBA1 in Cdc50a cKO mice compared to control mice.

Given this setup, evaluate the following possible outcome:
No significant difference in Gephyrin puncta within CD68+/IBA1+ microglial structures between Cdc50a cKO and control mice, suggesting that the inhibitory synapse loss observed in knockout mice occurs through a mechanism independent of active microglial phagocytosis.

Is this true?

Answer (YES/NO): NO